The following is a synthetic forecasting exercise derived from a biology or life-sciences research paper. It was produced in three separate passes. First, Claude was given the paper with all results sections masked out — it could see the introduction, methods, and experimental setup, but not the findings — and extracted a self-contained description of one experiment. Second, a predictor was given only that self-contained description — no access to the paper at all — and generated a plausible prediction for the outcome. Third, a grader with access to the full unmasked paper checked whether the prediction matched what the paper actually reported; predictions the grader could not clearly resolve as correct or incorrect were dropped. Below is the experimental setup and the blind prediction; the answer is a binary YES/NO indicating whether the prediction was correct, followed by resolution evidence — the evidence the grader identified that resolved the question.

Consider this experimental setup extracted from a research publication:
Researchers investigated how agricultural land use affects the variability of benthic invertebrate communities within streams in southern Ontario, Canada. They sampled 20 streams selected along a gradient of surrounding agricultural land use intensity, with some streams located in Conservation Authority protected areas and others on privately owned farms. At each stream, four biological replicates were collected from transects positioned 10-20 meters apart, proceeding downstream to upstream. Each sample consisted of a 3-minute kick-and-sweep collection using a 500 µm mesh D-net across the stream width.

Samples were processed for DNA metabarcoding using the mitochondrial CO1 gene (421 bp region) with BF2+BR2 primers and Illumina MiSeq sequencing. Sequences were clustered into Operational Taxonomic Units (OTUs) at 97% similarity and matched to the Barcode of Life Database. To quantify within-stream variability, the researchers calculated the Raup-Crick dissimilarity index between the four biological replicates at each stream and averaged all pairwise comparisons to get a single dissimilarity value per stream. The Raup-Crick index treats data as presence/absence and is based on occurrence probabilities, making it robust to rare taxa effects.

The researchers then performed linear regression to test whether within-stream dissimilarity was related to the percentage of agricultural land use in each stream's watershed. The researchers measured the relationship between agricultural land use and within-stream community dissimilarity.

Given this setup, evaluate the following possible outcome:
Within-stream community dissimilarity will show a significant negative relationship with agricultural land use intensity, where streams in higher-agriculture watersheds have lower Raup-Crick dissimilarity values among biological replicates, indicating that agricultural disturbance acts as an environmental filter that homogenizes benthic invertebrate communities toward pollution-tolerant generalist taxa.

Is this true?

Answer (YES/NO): NO